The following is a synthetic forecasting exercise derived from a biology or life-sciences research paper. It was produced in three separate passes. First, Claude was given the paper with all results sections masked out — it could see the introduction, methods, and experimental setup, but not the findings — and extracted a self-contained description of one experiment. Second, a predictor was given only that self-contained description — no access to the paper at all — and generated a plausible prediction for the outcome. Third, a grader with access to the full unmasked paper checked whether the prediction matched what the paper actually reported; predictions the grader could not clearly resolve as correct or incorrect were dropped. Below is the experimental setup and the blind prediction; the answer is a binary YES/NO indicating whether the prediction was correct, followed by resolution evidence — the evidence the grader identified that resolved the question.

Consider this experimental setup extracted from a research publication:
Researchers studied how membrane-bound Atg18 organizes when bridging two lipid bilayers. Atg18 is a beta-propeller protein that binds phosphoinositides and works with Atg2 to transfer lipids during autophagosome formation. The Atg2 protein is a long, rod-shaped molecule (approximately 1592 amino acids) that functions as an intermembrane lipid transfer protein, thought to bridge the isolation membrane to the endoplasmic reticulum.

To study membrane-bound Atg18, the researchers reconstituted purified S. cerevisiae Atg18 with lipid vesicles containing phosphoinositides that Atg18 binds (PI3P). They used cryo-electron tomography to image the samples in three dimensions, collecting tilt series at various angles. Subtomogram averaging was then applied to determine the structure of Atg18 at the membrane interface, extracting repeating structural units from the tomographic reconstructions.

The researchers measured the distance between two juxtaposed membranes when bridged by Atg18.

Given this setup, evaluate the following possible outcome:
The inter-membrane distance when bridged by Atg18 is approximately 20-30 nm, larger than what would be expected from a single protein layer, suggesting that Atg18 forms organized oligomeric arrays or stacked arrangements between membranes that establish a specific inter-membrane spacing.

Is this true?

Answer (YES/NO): NO